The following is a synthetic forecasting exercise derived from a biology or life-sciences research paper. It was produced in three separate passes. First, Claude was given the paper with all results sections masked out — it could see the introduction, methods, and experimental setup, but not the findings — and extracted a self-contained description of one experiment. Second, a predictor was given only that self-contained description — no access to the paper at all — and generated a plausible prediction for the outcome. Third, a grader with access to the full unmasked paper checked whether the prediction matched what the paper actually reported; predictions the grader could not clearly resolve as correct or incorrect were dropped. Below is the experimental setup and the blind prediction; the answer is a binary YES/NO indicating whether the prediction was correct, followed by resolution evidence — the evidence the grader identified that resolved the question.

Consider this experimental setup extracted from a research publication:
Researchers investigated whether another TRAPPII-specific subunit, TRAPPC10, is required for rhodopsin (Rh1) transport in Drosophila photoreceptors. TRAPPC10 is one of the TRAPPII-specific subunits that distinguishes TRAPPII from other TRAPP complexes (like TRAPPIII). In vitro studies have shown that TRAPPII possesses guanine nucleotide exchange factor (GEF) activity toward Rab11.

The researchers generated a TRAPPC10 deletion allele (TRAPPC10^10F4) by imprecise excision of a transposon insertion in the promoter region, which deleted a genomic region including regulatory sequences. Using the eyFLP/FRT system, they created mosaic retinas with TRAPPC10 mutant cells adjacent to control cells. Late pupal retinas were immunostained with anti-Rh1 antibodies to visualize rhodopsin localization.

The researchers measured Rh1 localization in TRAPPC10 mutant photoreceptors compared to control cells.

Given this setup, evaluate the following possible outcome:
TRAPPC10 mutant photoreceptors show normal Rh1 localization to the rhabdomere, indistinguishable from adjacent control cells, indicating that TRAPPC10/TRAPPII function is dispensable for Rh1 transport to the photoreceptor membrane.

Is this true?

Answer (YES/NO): YES